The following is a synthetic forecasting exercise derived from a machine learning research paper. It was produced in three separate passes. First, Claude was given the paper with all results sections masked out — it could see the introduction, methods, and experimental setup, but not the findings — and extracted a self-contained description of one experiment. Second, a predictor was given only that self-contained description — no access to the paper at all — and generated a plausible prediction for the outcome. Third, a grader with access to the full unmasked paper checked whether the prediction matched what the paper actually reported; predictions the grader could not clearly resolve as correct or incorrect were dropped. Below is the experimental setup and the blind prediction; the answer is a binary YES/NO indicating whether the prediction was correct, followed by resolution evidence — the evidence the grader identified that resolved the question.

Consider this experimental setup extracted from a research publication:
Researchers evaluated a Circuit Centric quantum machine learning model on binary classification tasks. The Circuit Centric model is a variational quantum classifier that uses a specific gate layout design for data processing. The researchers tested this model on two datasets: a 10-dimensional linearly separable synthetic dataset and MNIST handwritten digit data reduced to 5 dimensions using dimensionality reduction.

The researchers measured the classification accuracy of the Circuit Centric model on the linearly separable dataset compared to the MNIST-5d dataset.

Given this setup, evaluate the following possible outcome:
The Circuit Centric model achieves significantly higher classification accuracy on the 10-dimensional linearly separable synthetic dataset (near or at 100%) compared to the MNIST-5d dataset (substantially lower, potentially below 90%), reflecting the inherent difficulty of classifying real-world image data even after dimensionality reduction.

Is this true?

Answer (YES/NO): NO